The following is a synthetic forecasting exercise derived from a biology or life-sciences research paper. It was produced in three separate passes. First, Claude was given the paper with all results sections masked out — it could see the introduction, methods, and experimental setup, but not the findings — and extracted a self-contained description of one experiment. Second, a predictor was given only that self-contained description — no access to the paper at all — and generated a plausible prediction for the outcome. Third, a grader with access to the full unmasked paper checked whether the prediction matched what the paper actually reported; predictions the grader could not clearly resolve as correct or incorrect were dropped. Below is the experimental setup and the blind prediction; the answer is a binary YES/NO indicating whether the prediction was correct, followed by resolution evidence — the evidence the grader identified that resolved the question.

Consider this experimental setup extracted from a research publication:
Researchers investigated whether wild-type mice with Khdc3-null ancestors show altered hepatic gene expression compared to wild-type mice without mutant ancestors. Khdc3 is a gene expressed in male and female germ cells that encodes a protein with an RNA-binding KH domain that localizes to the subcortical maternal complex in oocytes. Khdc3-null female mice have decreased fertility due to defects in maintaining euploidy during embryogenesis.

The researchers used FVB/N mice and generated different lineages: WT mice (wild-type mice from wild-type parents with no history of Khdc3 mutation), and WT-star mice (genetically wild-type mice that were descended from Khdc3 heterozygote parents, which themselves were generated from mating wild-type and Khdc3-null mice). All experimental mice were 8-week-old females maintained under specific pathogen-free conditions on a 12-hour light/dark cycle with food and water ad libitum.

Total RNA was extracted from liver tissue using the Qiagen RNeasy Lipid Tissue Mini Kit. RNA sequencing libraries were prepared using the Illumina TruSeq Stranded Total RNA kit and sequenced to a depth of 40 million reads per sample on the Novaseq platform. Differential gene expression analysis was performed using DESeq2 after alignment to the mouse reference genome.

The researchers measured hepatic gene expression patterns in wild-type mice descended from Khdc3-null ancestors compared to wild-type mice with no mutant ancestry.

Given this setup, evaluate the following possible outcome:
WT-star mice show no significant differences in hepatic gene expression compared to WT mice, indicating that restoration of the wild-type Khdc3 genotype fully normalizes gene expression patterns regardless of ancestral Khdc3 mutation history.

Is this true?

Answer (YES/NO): NO